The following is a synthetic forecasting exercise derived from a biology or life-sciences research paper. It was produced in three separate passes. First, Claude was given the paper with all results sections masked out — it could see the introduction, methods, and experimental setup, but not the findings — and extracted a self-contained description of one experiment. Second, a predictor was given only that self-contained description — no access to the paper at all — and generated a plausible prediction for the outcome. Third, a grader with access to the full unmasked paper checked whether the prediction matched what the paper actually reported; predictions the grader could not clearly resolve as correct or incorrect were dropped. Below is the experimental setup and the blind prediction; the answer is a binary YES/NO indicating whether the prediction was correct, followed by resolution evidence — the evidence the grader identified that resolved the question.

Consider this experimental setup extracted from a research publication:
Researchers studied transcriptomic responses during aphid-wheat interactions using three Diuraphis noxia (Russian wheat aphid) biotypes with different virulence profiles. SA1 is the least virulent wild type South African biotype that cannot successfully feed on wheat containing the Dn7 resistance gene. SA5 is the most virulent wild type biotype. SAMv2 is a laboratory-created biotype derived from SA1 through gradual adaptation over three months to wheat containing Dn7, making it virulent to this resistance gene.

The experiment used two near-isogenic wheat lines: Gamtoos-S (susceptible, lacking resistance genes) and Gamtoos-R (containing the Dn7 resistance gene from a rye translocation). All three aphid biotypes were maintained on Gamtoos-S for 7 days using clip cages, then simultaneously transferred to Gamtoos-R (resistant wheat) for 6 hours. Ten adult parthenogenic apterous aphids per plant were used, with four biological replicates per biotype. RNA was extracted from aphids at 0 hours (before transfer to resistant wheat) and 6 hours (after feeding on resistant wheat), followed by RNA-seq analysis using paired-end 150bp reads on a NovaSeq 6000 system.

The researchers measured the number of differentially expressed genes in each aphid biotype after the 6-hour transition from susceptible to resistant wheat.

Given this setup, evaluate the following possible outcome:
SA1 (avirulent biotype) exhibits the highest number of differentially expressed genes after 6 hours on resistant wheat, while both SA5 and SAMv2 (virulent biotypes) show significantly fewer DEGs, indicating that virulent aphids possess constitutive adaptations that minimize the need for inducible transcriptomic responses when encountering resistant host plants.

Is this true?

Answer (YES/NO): NO